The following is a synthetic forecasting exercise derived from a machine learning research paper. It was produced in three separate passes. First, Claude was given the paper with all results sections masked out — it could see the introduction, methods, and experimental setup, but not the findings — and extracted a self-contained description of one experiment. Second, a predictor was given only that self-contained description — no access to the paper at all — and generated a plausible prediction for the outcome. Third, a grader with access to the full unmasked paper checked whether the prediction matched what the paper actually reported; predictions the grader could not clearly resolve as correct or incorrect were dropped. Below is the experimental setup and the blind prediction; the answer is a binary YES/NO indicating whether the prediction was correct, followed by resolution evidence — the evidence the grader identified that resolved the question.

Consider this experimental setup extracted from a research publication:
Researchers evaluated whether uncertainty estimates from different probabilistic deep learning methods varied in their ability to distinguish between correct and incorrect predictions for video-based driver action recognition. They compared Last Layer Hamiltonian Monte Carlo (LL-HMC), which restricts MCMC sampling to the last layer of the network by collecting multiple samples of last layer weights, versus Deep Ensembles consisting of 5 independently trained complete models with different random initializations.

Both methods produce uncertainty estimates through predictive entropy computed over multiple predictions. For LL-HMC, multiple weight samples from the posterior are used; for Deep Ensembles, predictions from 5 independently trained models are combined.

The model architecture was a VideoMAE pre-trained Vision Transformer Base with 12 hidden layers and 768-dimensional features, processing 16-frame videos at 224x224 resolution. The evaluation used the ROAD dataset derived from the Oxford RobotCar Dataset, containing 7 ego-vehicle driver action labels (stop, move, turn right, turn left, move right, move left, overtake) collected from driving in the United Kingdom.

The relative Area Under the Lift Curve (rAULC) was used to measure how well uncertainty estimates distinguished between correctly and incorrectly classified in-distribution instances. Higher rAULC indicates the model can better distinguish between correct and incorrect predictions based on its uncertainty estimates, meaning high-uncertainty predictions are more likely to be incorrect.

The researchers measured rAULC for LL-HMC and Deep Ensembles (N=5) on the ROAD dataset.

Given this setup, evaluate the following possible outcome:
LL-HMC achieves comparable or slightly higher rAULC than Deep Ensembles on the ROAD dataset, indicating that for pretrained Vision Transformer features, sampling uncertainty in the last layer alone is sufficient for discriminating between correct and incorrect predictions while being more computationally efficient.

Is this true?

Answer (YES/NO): NO